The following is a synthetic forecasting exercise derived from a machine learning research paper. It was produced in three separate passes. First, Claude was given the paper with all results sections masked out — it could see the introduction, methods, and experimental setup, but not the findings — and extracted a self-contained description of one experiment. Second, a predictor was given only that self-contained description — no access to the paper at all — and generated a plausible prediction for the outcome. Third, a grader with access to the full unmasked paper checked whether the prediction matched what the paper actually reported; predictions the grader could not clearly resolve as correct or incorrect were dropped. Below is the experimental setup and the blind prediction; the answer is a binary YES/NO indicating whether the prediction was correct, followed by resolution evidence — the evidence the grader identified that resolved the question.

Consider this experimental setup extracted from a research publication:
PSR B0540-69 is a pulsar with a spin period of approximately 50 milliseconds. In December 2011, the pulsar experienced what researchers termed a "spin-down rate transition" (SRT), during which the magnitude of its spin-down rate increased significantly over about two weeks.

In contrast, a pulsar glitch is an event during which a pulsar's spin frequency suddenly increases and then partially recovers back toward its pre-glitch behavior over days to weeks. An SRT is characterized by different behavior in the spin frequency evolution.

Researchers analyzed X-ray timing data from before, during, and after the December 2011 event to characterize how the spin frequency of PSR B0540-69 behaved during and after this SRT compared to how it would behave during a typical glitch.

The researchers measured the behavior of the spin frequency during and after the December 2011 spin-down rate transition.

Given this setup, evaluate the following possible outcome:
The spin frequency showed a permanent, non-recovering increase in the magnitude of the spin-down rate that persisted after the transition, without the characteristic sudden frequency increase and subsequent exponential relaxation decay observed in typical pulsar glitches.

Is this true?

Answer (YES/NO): YES